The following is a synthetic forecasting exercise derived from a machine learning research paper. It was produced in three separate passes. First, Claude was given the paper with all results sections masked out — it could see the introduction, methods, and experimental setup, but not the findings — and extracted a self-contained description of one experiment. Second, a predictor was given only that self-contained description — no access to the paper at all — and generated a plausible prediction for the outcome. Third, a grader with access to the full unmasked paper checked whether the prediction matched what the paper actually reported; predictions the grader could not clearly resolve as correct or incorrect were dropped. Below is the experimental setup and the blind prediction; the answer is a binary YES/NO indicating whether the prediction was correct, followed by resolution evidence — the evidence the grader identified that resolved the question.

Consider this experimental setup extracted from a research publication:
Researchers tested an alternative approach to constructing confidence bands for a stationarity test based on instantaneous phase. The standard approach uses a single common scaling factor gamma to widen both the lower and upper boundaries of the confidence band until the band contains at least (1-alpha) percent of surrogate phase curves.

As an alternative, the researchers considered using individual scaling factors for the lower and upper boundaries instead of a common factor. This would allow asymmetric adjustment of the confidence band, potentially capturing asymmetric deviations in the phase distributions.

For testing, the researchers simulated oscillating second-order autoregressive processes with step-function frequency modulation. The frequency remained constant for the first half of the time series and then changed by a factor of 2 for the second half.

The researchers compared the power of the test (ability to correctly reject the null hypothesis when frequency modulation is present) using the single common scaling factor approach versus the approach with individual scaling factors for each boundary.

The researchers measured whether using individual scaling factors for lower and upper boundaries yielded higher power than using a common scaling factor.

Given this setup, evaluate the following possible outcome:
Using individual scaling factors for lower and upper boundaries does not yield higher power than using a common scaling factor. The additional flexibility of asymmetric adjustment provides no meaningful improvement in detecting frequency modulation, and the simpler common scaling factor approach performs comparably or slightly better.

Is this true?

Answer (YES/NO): YES